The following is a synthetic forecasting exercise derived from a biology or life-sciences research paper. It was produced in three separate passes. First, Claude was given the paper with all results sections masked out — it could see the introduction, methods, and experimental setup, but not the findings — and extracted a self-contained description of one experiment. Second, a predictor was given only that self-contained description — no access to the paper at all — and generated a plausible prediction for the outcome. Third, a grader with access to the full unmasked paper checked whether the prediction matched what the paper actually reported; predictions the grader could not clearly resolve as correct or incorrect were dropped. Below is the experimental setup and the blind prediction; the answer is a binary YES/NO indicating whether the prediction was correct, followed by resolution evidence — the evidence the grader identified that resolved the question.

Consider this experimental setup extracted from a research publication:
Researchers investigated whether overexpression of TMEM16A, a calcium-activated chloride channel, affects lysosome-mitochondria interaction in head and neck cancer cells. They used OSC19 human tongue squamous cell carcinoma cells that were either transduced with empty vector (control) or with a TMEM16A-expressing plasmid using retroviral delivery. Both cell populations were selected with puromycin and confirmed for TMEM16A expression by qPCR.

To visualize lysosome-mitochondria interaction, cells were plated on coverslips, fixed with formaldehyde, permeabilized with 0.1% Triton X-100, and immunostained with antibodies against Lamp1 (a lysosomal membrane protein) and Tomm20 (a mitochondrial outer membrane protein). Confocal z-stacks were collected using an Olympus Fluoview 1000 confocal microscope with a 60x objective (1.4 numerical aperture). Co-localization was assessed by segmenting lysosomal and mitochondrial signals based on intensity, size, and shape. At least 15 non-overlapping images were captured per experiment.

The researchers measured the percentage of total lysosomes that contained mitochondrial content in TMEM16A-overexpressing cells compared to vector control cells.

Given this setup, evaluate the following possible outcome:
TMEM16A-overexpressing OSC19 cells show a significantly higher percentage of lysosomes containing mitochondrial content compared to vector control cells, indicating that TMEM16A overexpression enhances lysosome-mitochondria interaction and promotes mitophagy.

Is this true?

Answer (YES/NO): NO